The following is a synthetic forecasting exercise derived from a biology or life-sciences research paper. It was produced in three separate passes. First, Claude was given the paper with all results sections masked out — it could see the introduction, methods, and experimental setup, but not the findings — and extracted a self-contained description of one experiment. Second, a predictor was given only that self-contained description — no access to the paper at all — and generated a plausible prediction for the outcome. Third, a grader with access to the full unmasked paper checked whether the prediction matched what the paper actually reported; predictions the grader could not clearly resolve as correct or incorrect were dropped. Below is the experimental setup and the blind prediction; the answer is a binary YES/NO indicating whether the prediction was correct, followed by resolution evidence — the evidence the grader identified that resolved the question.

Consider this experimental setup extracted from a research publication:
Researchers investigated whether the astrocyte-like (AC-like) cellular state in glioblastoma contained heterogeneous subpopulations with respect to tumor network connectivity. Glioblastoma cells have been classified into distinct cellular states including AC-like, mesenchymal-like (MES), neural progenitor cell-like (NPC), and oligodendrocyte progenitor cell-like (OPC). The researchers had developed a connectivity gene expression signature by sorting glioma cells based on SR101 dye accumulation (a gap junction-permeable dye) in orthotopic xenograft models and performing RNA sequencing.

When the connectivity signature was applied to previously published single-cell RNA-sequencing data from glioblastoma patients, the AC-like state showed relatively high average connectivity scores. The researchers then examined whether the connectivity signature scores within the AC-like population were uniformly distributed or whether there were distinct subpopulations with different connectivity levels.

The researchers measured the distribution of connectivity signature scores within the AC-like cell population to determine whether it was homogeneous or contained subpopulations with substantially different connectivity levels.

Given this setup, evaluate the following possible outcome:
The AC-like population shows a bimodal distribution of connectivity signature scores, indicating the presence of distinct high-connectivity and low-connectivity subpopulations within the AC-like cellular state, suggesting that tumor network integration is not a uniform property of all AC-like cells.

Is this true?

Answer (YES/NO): YES